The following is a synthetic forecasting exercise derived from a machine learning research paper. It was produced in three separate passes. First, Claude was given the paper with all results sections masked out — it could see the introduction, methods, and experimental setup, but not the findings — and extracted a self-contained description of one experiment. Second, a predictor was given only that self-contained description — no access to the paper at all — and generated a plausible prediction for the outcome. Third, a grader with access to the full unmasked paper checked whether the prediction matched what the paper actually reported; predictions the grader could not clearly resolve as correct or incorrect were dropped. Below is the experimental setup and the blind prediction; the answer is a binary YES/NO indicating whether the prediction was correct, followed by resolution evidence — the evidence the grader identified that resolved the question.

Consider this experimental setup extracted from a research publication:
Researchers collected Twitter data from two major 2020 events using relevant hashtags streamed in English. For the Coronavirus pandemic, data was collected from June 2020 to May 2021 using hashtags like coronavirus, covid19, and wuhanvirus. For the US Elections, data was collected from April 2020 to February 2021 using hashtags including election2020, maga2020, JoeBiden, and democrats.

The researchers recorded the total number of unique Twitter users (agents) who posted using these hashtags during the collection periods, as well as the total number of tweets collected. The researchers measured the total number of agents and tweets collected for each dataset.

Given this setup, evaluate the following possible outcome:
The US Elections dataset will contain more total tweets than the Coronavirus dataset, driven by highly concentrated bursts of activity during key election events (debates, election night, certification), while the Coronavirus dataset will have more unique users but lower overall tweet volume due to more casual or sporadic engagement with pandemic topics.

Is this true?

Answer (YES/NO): NO